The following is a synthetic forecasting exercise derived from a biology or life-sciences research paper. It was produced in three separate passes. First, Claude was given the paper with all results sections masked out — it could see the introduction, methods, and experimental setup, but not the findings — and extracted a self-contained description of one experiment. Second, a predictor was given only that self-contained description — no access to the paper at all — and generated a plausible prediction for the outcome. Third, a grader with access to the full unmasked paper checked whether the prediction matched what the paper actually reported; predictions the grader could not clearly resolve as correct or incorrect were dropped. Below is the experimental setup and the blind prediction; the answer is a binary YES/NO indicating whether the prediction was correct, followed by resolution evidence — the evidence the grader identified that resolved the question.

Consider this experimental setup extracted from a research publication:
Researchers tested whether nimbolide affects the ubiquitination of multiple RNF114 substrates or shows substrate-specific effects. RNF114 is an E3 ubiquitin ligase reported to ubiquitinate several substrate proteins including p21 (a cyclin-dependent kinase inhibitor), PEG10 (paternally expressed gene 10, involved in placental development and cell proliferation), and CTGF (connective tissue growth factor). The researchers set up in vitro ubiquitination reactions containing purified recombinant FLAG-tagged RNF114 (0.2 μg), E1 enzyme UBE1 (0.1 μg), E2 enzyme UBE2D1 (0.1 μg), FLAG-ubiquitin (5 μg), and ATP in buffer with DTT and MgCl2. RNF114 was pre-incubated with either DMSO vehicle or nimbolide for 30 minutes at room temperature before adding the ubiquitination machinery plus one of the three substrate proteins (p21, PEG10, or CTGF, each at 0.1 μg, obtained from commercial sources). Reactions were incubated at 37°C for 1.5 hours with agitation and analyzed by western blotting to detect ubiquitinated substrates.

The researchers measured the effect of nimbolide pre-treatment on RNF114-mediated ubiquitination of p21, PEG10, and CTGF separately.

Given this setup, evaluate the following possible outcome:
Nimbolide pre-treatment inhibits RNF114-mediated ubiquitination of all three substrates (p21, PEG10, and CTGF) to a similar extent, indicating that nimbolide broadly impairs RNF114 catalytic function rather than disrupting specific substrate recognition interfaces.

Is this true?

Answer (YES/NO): NO